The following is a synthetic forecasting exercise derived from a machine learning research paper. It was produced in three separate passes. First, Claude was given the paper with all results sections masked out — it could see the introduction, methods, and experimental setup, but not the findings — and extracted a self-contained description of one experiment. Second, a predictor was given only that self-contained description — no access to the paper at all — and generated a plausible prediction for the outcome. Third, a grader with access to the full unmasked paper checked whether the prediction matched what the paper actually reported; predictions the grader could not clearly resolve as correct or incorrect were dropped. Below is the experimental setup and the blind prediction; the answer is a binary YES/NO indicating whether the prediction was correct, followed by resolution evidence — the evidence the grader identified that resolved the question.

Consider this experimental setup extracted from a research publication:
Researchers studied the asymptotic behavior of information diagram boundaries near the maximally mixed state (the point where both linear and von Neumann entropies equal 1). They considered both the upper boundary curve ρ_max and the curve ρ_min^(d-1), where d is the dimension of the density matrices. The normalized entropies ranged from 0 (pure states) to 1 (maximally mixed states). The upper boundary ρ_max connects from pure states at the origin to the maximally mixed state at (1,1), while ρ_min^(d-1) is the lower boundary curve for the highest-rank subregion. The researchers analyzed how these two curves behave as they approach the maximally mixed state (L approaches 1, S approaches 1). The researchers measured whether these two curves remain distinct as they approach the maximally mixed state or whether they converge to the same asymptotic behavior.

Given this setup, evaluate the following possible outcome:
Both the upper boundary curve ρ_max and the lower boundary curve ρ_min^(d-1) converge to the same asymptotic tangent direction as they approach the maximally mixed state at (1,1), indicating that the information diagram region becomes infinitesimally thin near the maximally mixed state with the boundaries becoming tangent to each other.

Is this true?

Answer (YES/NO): YES